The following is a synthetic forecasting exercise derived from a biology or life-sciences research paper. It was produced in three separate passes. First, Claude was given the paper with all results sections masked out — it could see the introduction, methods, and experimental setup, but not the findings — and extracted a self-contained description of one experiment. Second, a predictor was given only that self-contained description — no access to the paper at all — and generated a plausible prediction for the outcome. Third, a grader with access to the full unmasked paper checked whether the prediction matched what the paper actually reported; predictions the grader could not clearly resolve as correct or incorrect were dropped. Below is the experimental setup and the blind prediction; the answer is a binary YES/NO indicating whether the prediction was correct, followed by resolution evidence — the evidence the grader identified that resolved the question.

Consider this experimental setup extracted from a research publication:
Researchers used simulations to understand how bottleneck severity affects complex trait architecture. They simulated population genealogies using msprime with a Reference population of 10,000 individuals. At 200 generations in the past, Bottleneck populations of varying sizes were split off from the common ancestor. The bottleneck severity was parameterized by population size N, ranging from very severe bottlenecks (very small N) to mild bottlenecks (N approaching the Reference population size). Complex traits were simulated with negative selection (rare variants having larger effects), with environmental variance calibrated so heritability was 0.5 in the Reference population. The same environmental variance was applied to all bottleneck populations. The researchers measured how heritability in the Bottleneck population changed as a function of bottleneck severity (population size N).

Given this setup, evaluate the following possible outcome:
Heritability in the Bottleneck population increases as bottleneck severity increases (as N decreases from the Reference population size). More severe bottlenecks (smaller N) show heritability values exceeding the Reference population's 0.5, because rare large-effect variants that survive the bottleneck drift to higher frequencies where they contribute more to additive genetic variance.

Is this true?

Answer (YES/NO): NO